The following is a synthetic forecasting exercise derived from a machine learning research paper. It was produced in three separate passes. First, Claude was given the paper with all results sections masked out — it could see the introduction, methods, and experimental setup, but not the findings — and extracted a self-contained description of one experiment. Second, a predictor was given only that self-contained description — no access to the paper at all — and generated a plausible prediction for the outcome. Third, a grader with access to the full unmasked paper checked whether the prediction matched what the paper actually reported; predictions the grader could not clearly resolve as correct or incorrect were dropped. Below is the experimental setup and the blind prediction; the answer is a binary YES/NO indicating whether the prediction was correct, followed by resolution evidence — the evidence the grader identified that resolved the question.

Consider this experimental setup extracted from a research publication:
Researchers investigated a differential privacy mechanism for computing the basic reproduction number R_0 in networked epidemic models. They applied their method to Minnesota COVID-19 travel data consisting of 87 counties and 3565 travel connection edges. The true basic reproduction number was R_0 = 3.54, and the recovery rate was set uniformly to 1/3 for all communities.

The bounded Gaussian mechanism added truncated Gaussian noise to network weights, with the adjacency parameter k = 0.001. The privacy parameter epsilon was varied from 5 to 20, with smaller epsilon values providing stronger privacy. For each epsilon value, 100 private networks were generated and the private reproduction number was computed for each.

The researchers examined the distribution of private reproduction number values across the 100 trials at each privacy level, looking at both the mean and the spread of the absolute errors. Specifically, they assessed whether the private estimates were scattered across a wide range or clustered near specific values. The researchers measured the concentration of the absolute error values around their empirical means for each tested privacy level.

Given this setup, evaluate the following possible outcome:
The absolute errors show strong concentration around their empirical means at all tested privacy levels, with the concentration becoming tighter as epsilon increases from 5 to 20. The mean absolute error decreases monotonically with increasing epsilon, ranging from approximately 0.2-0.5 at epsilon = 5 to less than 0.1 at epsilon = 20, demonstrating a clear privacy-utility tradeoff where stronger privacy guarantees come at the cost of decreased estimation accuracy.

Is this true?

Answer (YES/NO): NO